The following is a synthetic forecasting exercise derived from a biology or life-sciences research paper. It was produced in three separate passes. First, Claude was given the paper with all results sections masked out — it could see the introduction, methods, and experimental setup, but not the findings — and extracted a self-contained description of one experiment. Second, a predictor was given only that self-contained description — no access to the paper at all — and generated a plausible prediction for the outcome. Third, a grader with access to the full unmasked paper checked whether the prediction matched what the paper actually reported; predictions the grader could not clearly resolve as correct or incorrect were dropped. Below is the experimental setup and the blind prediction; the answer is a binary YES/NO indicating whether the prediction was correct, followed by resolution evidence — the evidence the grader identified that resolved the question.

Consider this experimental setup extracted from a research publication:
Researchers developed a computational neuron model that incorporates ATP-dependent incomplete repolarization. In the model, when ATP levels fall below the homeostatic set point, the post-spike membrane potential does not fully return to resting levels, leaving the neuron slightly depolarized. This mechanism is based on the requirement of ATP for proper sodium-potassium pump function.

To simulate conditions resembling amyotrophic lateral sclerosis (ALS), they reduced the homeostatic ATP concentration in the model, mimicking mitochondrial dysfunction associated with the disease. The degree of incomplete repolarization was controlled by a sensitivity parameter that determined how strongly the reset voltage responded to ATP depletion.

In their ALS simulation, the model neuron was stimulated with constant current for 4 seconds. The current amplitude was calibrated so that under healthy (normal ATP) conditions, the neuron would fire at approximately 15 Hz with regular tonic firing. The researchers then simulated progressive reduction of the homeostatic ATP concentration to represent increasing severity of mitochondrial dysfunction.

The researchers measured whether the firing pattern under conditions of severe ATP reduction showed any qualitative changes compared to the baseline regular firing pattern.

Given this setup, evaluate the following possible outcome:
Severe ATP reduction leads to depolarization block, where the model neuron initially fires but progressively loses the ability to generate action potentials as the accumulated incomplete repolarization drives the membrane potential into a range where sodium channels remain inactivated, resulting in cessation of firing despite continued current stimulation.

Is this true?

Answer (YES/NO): NO